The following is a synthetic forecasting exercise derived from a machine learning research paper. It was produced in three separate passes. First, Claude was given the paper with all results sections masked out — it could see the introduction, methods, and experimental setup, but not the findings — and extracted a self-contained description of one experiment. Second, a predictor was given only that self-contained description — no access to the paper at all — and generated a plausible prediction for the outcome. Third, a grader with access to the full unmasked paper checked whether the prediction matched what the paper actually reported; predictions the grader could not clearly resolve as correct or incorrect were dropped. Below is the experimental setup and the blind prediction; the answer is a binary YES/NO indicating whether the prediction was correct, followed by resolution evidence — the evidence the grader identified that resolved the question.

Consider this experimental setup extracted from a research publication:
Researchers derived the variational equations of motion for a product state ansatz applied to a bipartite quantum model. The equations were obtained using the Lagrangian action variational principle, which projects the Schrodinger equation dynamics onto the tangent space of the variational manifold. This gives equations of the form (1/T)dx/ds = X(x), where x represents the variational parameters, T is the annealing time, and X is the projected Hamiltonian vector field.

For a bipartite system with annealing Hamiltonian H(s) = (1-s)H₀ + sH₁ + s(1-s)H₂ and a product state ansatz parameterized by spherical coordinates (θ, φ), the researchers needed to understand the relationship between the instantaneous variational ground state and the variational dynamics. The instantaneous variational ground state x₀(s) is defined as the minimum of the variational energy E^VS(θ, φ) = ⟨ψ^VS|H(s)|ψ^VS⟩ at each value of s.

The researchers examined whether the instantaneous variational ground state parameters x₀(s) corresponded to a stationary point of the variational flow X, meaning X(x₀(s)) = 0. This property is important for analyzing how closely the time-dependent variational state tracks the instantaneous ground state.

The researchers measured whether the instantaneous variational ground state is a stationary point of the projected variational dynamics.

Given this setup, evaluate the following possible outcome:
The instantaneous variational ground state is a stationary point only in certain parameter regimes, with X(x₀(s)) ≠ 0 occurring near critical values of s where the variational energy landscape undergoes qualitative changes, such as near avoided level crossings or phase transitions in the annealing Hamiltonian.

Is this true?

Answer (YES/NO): NO